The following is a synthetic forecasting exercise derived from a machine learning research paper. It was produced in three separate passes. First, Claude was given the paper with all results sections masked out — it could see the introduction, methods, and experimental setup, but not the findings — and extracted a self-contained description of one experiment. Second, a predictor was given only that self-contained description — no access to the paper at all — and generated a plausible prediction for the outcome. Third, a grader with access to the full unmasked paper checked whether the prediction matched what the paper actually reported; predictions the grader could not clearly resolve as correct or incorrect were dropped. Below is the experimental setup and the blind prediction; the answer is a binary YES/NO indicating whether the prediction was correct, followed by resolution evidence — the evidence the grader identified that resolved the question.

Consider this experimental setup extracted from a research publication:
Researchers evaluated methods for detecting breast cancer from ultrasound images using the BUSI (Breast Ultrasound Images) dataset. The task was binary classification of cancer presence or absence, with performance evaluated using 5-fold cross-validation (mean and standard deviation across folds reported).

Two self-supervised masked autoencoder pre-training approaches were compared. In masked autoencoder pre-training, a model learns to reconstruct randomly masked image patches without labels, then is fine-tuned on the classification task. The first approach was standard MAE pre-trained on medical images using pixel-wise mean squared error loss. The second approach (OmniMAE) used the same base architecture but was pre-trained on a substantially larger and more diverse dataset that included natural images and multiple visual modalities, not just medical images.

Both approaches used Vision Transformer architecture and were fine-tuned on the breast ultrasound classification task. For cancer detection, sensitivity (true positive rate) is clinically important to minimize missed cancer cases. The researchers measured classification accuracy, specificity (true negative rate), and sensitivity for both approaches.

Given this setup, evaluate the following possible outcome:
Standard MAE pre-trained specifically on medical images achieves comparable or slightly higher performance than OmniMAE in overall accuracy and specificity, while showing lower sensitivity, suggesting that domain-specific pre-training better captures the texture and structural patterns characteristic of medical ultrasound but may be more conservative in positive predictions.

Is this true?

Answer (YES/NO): NO